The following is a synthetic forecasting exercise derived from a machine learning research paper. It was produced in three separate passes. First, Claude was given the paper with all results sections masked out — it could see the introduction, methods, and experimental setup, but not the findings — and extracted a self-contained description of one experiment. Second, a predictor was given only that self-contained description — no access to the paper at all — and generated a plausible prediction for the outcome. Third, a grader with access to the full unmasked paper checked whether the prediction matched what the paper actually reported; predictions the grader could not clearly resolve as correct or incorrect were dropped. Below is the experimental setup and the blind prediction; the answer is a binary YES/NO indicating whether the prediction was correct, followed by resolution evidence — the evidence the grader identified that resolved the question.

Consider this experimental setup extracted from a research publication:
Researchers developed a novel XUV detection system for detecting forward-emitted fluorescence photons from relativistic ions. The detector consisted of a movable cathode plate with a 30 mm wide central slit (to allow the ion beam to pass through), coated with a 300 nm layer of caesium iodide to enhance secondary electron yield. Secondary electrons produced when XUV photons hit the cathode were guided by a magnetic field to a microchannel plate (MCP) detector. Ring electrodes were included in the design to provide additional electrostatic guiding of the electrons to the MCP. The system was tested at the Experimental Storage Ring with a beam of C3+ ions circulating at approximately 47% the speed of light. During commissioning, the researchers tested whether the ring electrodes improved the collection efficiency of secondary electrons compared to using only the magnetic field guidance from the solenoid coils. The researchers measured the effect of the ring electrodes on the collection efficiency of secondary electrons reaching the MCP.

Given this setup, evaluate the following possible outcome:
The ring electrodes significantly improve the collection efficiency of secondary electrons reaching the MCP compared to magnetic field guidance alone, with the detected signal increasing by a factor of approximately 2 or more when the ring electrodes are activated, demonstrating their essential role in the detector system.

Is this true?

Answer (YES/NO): NO